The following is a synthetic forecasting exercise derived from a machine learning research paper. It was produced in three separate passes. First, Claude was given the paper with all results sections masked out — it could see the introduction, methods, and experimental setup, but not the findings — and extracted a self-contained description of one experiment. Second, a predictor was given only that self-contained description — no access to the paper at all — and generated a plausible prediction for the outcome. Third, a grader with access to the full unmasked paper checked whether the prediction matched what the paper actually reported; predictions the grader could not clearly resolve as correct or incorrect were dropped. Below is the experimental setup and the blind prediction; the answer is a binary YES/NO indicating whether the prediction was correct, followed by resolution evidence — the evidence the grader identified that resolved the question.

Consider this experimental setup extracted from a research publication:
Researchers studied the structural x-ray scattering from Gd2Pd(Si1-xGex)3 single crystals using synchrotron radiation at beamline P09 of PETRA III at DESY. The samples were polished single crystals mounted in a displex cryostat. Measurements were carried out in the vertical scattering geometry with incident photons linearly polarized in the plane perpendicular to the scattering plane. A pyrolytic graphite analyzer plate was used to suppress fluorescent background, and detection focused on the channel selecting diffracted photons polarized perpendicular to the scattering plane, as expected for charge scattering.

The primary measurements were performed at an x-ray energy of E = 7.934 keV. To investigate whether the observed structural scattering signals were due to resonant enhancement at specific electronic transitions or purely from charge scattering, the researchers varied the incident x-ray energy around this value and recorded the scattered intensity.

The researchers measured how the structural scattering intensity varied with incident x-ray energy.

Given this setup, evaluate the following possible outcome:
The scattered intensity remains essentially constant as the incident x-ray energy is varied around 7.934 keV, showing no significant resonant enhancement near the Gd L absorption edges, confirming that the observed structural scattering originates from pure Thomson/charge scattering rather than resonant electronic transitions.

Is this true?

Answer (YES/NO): YES